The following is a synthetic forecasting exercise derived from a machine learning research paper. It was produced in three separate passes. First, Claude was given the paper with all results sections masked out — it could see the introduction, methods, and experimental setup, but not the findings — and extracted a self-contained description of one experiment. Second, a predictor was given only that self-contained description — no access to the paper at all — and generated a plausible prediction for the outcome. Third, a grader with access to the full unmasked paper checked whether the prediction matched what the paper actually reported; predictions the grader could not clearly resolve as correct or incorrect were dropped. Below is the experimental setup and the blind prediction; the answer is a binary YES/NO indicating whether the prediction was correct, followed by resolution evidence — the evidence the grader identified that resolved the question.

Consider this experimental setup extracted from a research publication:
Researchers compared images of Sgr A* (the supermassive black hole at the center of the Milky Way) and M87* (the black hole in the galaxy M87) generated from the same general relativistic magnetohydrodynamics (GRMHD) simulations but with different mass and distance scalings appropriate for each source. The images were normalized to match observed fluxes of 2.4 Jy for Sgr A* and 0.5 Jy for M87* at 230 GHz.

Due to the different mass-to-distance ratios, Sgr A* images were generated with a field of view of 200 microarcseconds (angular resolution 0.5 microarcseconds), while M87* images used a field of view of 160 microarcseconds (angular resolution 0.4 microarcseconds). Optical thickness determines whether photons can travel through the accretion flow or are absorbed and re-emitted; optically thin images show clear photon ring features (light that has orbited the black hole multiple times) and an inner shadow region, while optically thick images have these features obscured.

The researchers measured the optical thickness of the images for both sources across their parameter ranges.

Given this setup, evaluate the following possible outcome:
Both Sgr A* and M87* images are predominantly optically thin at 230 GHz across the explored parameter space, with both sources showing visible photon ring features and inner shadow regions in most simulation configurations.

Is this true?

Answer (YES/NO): YES